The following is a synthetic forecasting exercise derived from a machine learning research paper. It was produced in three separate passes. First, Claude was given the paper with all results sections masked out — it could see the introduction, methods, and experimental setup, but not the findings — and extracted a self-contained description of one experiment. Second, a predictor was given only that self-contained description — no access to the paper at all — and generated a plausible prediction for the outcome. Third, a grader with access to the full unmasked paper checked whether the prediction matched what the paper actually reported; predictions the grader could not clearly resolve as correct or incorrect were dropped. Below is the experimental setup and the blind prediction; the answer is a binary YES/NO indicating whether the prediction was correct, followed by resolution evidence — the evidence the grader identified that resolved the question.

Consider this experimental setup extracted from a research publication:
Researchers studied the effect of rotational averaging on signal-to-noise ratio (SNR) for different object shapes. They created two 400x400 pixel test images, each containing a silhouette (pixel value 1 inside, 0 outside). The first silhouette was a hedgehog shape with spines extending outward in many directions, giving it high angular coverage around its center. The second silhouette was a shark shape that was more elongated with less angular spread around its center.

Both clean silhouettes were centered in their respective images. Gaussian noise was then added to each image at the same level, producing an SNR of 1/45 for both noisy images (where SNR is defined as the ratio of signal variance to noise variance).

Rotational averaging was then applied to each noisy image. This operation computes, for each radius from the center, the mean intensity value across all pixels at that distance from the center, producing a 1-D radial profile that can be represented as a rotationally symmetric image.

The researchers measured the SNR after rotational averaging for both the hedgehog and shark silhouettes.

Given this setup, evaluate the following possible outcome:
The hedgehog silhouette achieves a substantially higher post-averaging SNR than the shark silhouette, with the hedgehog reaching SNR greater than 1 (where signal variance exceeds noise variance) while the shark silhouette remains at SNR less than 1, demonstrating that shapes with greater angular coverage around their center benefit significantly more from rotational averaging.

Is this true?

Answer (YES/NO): NO